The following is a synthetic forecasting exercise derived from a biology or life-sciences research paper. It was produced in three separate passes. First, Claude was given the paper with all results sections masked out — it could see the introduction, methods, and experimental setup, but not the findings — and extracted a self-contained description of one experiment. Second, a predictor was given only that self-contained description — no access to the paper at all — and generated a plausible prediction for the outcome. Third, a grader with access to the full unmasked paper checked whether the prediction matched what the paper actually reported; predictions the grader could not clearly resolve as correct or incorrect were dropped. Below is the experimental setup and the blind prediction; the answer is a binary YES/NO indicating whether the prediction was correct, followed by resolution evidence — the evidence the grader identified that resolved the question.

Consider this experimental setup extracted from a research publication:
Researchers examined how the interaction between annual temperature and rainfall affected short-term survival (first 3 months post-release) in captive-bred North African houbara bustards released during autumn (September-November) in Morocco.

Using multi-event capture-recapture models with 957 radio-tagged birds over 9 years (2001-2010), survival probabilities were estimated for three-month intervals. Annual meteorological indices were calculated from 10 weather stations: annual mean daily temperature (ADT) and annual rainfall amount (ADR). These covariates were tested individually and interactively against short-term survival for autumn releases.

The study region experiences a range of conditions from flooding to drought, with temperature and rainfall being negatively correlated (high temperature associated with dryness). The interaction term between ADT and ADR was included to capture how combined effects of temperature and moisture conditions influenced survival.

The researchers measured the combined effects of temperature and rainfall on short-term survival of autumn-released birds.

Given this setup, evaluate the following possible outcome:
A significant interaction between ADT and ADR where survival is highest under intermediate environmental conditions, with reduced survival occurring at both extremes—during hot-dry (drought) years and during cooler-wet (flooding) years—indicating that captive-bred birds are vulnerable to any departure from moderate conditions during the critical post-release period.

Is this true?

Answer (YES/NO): NO